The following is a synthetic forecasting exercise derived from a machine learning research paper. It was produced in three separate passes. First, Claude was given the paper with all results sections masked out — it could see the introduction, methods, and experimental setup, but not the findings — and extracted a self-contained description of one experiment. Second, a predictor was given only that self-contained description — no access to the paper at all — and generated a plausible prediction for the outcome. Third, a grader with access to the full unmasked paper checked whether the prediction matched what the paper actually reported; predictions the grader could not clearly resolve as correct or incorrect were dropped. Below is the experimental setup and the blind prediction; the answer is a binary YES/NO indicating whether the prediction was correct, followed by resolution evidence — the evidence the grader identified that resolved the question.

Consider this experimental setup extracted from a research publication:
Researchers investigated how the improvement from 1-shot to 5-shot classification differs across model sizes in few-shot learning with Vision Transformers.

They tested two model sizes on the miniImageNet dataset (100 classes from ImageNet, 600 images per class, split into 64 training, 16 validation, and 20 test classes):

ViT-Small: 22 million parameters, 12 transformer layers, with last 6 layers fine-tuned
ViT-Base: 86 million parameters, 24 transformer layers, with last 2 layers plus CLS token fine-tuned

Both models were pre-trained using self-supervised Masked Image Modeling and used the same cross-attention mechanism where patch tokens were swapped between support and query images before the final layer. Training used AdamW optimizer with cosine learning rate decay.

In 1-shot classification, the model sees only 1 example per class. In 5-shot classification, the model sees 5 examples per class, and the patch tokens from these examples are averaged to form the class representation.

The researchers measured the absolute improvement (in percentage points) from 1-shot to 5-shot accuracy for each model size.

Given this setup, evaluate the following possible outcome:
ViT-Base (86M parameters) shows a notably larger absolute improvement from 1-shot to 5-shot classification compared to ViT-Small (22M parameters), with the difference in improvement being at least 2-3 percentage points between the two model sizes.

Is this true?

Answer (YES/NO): NO